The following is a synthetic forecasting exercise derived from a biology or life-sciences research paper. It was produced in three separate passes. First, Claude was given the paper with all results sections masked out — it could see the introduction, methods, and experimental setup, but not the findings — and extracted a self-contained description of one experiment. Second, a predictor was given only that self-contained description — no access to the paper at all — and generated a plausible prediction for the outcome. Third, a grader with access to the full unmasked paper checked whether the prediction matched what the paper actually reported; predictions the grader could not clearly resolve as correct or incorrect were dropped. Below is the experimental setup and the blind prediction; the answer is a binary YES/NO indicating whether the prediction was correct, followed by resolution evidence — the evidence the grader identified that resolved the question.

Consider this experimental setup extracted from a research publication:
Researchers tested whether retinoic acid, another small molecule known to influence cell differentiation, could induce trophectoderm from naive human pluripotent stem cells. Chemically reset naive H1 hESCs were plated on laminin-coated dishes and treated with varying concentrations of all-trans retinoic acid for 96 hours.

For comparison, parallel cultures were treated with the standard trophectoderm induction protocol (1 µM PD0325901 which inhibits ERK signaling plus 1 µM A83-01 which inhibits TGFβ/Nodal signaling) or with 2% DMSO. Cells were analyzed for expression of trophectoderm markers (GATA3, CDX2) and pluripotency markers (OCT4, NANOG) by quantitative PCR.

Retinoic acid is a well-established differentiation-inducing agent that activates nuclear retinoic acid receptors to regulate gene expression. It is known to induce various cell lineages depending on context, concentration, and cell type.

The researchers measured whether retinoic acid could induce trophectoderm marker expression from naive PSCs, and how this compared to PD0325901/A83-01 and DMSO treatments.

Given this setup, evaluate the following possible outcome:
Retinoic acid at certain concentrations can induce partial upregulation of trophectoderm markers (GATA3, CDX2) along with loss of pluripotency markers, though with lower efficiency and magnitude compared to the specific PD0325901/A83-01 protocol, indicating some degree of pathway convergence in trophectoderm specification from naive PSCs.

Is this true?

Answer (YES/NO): NO